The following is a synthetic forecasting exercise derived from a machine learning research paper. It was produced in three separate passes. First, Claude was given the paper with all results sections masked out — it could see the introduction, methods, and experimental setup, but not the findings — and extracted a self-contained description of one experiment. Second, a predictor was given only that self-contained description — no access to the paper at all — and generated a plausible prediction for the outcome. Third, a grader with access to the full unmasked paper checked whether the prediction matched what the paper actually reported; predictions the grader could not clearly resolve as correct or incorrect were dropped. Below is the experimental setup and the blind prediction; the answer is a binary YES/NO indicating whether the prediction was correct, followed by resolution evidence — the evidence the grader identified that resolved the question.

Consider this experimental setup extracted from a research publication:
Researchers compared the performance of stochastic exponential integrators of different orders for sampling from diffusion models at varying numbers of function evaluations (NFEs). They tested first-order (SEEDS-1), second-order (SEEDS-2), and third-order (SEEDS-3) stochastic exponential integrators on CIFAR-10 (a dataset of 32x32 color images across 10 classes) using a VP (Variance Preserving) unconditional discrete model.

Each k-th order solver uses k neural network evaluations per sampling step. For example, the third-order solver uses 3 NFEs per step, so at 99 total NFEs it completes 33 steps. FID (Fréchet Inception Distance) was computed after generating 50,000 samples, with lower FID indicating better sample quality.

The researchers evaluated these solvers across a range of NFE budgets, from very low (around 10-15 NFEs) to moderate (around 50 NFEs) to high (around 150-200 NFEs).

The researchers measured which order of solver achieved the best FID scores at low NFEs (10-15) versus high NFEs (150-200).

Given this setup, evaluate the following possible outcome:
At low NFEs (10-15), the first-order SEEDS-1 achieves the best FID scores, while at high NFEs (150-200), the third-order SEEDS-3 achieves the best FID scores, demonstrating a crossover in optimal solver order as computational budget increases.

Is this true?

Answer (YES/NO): YES